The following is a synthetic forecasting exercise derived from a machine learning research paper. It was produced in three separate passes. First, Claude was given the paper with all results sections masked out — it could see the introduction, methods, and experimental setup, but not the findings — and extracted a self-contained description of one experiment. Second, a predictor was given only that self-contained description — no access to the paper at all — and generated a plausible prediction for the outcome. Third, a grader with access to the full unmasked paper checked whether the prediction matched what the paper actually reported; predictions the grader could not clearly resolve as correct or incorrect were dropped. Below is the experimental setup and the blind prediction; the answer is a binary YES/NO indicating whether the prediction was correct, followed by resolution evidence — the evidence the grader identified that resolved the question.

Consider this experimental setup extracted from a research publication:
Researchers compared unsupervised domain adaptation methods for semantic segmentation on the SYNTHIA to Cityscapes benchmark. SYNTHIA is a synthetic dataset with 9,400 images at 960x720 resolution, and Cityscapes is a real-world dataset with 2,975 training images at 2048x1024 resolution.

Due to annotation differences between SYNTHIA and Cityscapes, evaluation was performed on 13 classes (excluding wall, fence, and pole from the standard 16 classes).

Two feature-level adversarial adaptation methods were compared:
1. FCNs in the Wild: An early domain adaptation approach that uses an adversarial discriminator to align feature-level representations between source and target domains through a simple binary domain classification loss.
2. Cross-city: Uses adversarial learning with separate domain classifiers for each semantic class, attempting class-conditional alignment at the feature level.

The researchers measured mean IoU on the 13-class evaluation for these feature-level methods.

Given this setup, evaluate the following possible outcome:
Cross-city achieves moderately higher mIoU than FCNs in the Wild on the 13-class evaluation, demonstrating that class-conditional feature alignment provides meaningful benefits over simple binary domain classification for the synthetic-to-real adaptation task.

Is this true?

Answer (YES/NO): YES